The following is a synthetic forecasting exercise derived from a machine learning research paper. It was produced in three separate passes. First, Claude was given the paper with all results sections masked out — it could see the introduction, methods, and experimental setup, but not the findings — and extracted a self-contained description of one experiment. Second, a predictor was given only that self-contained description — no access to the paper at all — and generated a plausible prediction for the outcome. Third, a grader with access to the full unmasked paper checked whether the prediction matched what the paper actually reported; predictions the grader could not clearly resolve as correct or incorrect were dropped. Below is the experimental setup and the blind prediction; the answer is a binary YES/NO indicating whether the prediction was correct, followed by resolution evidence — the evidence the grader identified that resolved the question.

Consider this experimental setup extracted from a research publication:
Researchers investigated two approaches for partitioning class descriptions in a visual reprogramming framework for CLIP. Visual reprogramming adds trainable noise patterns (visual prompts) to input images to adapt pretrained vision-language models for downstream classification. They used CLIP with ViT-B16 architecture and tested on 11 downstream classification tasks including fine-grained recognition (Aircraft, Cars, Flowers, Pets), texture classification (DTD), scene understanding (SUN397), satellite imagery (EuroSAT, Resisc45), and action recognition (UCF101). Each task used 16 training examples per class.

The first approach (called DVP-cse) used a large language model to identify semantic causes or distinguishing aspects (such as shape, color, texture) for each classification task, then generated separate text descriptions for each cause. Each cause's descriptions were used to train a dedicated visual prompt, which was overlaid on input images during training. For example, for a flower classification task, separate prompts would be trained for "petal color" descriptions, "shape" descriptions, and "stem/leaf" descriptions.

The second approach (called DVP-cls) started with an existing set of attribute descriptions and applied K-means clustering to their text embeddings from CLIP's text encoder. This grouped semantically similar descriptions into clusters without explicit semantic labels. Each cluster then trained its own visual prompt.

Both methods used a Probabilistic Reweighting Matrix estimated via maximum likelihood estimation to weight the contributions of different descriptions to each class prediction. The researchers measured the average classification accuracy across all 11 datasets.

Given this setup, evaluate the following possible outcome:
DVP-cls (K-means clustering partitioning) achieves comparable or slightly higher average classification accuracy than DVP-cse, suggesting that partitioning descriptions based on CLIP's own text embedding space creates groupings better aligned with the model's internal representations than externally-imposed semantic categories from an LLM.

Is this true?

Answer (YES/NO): NO